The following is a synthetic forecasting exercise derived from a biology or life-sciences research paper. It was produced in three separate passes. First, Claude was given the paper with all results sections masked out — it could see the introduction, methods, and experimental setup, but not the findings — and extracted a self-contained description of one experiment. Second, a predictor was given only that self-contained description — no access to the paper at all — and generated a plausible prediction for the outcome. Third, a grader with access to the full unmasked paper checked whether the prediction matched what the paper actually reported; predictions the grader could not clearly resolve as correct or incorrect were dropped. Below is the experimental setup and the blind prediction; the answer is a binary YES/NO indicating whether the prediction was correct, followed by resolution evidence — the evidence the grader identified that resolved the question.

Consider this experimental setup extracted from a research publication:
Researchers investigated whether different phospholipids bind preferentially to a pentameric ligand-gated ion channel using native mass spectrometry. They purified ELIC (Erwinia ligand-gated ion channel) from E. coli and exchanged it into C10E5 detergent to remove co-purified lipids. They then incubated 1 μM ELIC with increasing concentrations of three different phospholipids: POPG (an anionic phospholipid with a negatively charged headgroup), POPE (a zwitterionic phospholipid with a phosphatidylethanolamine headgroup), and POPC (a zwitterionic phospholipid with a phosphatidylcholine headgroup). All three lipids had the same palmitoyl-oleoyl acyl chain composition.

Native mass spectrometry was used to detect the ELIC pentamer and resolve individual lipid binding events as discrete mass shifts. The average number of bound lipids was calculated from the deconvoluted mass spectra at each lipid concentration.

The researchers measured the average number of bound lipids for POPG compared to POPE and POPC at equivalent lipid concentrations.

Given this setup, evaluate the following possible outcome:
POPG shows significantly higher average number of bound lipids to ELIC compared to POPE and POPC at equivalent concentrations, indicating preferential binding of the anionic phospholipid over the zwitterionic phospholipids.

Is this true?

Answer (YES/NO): YES